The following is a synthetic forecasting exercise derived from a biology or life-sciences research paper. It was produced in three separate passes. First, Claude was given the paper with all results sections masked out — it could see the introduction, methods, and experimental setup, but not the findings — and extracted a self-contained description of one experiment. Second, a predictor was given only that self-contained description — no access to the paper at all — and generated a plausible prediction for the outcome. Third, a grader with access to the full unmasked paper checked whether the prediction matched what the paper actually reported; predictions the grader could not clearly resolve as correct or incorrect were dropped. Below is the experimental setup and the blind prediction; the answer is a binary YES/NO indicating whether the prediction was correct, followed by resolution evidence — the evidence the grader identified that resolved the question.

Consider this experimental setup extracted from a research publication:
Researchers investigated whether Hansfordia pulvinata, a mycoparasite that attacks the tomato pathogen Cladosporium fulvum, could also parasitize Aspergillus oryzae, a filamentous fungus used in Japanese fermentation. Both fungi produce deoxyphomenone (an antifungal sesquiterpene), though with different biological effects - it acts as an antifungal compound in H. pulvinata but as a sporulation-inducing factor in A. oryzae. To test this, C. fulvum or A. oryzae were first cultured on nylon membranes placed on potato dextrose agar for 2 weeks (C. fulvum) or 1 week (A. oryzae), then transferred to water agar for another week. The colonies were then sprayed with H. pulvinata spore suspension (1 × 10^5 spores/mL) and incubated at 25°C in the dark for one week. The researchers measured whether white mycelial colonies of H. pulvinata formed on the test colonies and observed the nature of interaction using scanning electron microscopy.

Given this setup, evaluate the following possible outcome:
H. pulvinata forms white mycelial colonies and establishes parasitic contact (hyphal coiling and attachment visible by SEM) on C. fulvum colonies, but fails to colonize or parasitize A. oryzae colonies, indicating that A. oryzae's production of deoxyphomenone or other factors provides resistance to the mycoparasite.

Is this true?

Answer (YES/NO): NO